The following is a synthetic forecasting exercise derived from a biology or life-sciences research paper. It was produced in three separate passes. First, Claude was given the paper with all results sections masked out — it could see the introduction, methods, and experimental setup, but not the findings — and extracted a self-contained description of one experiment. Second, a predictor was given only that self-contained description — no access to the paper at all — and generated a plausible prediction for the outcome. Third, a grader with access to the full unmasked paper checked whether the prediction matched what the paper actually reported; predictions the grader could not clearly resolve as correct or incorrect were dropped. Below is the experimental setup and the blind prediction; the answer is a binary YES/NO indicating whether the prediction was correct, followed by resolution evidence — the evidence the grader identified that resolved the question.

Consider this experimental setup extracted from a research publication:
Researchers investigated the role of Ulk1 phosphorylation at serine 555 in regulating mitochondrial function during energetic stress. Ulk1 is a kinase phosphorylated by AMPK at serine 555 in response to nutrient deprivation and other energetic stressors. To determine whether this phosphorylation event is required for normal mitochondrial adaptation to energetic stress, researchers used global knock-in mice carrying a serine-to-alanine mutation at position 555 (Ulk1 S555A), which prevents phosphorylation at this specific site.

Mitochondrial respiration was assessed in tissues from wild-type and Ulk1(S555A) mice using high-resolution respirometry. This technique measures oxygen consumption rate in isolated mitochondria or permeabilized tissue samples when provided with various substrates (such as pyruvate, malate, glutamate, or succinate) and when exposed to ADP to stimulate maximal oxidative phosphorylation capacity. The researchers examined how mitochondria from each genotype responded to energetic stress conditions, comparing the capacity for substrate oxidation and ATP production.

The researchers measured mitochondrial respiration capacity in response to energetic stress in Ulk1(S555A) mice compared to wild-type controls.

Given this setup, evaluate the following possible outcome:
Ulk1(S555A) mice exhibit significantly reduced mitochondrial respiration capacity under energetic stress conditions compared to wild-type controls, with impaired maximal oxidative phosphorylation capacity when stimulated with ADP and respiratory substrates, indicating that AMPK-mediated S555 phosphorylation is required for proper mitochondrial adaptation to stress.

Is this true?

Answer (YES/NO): NO